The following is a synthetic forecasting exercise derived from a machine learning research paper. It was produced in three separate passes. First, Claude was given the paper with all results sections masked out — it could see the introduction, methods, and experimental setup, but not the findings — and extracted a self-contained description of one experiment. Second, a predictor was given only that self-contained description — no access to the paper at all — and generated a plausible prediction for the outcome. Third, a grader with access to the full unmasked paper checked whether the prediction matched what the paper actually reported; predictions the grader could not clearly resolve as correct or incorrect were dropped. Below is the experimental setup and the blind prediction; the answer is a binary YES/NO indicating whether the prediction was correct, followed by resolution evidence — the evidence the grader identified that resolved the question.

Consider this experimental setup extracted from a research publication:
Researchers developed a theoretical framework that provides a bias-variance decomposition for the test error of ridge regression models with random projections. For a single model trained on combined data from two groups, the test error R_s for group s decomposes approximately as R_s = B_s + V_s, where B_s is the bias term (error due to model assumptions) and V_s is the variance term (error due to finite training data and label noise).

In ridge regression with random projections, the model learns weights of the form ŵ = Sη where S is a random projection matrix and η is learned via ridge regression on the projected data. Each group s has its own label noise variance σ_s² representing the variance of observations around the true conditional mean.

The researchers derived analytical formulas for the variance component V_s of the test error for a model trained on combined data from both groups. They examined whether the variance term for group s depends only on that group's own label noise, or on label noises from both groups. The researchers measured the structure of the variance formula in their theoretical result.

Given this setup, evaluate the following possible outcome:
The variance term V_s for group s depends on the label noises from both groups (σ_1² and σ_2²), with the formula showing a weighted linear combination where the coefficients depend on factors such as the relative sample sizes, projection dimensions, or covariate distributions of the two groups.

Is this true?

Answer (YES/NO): YES